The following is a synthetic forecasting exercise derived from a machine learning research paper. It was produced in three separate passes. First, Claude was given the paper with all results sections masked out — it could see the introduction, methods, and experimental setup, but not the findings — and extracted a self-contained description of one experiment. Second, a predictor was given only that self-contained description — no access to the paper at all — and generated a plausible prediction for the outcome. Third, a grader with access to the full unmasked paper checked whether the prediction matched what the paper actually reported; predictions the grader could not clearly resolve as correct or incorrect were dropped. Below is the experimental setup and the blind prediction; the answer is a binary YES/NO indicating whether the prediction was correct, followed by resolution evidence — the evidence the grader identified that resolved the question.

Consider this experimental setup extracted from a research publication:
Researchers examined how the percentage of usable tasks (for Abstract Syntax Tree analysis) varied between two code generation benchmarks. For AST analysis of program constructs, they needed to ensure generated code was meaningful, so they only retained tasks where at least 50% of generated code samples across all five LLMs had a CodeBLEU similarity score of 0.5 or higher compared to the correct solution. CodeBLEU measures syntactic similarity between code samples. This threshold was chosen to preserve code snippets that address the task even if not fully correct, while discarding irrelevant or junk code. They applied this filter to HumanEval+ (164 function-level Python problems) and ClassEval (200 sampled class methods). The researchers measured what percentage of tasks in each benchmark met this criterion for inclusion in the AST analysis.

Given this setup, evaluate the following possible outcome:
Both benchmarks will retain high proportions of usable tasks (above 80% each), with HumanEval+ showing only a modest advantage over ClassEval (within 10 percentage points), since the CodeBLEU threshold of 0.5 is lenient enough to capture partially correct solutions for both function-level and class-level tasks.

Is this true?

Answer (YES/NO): NO